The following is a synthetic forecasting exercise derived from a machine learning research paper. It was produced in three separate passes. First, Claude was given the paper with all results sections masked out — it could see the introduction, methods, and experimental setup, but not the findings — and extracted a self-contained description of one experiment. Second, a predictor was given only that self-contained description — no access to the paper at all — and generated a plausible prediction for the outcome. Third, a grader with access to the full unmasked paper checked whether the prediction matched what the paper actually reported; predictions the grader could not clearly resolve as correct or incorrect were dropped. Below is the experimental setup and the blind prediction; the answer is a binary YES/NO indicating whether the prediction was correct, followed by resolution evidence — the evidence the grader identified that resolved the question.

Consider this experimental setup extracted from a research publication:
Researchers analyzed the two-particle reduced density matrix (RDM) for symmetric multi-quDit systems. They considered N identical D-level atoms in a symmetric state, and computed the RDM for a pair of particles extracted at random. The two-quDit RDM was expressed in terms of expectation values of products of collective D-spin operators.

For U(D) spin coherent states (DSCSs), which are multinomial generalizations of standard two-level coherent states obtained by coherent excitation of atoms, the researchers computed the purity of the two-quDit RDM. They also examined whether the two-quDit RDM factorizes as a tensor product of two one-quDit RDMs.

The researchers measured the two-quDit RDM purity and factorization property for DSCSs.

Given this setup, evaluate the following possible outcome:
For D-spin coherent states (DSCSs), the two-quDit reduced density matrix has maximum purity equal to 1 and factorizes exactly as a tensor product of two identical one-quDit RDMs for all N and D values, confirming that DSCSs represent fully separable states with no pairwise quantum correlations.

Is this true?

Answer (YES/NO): YES